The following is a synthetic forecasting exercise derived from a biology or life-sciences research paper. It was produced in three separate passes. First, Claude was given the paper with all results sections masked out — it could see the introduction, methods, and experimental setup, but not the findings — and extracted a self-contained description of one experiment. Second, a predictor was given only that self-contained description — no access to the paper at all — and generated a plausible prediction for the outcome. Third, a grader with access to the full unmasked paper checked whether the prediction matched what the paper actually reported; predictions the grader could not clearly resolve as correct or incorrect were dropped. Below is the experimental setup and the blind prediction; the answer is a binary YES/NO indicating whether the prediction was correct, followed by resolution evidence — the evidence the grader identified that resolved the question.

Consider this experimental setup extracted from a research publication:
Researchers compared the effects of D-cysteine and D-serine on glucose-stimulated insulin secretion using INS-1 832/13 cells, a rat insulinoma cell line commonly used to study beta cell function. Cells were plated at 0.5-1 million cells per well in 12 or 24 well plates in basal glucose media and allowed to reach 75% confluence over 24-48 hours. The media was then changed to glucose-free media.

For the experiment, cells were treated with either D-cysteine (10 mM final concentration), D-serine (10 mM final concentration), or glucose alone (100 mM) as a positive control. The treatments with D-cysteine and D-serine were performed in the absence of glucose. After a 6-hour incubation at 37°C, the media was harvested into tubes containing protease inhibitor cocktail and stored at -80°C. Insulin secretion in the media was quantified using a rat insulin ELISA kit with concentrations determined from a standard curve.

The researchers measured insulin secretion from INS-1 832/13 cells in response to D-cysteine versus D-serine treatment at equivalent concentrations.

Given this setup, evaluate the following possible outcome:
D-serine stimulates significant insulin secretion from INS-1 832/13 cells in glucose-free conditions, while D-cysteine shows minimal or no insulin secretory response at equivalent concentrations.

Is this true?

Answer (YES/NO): NO